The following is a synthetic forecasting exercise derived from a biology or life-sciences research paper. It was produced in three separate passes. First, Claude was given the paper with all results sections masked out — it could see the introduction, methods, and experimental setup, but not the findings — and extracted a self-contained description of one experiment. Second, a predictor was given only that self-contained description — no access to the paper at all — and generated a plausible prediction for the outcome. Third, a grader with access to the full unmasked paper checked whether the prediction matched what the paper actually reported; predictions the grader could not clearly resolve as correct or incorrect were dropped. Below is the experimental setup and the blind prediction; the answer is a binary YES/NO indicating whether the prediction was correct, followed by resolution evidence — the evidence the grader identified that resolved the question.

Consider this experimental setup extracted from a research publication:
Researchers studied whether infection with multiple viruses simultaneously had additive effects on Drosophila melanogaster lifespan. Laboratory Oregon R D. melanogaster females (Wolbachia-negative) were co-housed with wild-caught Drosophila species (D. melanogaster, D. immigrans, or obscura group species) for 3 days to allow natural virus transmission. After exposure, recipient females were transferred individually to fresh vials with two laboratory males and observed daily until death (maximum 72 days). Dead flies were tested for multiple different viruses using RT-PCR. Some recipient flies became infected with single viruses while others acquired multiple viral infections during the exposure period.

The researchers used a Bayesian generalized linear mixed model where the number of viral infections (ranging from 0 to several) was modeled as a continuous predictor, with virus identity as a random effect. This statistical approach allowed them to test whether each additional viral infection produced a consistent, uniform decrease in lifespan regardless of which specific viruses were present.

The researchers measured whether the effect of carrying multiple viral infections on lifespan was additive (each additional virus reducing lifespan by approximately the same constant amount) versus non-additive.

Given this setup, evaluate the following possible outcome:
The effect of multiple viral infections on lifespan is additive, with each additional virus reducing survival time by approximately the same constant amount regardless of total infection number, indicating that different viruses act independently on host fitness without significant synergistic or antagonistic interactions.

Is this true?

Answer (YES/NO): YES